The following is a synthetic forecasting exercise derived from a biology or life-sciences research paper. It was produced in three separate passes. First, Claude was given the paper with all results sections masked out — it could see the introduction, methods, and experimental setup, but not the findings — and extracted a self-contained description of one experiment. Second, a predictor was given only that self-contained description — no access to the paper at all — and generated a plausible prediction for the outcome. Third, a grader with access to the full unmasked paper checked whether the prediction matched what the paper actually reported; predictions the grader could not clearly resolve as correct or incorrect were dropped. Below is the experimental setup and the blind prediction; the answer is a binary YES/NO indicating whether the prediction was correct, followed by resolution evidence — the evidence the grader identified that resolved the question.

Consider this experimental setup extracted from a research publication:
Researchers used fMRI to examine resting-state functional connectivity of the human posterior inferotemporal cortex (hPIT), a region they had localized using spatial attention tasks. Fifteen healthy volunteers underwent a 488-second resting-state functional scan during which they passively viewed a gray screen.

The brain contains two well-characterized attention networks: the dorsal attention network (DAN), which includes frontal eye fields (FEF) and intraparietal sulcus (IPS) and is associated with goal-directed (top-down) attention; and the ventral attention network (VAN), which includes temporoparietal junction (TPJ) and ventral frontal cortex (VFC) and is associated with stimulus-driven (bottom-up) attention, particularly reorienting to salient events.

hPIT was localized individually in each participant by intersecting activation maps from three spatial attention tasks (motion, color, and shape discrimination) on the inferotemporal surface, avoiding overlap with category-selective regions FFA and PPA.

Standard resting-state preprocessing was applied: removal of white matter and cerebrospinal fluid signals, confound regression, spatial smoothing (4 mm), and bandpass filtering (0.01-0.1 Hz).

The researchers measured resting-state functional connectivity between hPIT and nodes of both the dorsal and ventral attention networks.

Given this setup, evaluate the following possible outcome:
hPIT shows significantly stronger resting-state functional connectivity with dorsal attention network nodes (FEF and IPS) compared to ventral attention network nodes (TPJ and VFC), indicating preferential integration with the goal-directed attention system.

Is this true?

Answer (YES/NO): YES